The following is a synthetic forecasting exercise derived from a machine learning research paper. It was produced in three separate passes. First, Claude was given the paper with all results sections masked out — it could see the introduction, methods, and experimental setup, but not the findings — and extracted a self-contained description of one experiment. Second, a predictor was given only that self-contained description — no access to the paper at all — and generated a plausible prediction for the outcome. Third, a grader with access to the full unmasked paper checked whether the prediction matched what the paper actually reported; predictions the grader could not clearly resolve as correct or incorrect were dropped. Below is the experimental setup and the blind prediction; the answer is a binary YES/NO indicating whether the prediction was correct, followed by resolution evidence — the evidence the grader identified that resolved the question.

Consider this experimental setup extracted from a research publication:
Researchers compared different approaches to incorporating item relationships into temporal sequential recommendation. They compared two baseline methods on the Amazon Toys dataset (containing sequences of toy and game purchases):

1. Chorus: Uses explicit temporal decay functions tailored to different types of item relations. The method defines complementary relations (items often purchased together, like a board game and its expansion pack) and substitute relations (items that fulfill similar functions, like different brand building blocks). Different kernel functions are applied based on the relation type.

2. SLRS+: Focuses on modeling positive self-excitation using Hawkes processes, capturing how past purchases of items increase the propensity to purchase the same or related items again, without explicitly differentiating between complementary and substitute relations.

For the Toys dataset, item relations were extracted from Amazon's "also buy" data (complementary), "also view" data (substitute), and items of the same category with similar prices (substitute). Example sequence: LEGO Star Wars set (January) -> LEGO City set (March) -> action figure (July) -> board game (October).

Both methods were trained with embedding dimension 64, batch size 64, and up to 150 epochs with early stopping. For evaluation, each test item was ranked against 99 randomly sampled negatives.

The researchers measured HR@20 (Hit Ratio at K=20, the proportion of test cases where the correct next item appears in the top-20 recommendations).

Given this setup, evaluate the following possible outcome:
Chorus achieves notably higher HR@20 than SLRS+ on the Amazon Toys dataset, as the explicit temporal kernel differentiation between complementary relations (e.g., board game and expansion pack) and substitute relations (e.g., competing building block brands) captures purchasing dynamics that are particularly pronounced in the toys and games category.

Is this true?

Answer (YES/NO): NO